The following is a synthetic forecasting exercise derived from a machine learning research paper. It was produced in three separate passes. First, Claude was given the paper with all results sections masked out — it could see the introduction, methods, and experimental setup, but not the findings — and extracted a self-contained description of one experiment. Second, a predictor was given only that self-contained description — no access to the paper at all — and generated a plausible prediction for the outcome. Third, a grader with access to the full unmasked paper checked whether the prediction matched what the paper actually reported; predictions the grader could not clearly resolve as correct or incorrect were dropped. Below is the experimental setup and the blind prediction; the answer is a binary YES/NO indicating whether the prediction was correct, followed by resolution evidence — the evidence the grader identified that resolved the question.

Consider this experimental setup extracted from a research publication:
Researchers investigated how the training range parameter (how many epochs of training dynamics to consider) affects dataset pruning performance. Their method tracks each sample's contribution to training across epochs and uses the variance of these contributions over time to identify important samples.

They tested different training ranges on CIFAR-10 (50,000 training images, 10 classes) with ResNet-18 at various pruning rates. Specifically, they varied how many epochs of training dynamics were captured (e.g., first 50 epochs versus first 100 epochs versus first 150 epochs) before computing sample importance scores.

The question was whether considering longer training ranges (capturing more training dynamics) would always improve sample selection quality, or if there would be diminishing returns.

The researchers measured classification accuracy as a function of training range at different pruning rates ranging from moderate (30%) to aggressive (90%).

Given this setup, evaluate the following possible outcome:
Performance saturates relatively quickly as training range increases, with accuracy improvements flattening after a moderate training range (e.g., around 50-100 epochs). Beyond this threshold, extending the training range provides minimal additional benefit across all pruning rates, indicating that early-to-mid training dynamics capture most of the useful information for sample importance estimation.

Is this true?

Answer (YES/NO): NO